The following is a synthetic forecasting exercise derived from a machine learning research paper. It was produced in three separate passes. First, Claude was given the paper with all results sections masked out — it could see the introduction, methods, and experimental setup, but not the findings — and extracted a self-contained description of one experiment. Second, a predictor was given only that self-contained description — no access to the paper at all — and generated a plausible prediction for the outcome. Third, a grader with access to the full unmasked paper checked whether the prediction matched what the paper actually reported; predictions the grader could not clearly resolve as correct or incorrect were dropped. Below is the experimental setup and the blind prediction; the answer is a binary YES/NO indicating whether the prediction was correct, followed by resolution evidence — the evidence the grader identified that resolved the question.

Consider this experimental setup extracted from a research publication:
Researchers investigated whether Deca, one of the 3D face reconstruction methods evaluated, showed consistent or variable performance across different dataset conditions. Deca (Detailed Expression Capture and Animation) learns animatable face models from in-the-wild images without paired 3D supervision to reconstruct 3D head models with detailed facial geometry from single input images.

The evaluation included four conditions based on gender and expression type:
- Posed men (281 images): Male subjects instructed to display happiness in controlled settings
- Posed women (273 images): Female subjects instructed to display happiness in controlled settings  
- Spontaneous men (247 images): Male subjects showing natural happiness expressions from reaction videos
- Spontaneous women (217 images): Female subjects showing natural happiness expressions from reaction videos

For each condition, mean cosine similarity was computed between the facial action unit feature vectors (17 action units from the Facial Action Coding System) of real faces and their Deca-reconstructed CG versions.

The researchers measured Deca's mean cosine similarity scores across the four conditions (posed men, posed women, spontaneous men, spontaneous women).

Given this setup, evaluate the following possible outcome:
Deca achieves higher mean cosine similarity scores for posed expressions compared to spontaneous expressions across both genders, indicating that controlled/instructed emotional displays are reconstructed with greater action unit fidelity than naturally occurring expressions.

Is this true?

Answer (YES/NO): NO